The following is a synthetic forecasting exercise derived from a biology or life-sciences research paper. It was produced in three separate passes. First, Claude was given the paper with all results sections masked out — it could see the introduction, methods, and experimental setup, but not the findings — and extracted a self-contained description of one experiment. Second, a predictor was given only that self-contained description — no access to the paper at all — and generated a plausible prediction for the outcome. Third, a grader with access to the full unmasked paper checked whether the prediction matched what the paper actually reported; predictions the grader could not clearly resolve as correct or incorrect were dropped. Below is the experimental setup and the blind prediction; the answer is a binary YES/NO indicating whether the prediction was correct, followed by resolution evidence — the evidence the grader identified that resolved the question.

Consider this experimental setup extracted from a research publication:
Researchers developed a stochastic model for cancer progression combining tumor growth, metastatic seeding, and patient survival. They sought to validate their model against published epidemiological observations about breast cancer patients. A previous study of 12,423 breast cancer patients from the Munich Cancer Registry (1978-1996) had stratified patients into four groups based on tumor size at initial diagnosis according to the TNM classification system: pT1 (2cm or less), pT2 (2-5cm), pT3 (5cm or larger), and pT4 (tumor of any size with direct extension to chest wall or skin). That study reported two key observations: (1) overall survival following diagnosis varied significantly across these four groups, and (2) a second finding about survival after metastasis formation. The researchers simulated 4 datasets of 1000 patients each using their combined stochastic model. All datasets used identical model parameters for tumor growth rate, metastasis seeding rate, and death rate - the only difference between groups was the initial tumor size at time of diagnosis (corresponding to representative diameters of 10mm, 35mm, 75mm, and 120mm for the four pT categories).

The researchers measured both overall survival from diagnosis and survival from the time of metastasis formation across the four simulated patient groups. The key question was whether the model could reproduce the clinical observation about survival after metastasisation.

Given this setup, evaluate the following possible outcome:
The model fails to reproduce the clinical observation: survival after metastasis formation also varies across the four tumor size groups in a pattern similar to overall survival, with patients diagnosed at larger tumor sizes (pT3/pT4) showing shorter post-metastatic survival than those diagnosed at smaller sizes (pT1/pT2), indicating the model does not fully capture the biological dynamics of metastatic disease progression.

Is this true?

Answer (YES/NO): NO